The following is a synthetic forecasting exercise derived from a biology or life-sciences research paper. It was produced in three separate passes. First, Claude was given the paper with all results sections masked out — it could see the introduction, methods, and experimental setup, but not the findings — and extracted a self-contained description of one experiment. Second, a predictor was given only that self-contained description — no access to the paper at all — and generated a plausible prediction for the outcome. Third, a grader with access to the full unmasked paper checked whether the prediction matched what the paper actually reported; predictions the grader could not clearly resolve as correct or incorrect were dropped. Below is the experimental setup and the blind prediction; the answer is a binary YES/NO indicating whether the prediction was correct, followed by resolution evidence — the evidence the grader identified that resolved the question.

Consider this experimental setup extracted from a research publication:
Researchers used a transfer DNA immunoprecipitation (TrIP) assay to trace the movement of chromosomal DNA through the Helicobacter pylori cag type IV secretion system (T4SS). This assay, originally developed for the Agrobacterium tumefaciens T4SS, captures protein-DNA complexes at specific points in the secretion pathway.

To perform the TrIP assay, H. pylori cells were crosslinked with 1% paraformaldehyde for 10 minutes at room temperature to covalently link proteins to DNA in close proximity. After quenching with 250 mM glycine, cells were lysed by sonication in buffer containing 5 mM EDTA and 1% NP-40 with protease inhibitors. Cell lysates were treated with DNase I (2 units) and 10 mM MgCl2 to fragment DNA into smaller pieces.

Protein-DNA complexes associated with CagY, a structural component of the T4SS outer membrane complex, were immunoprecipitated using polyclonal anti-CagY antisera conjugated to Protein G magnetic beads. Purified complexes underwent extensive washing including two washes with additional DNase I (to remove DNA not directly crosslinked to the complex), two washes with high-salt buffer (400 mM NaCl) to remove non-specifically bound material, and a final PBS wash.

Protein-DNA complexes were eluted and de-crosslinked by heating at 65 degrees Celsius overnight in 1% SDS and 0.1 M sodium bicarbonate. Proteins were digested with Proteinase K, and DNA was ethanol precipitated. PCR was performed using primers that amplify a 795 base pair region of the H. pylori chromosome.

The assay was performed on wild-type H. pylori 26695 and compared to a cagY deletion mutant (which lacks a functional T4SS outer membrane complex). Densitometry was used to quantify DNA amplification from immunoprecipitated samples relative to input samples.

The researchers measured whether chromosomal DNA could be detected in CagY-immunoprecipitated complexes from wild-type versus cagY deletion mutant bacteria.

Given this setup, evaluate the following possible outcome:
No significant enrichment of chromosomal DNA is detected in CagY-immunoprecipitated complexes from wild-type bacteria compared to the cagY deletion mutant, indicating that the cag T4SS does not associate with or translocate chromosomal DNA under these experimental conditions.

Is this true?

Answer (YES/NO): NO